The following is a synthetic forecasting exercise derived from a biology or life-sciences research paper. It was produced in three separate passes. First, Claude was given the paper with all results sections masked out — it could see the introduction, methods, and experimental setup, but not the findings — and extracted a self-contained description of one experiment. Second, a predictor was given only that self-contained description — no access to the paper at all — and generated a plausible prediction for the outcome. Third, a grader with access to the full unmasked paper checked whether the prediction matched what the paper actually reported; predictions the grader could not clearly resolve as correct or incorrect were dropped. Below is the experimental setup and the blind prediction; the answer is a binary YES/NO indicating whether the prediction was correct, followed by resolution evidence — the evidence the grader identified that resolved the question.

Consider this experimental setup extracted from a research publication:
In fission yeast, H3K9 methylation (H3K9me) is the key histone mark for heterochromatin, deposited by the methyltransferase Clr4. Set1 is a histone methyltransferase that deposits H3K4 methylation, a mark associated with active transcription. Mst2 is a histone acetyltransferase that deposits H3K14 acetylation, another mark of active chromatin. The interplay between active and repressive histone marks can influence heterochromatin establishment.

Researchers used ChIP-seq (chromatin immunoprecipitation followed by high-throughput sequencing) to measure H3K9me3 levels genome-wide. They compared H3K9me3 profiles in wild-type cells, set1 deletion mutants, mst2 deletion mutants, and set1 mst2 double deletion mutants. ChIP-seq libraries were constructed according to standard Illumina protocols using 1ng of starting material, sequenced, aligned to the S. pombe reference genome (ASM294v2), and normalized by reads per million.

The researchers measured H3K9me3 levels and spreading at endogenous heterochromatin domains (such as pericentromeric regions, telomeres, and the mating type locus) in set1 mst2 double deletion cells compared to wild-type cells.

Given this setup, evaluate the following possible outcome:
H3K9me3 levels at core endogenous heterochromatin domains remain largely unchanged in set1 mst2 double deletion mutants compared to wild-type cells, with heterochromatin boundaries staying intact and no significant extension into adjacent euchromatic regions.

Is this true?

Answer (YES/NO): NO